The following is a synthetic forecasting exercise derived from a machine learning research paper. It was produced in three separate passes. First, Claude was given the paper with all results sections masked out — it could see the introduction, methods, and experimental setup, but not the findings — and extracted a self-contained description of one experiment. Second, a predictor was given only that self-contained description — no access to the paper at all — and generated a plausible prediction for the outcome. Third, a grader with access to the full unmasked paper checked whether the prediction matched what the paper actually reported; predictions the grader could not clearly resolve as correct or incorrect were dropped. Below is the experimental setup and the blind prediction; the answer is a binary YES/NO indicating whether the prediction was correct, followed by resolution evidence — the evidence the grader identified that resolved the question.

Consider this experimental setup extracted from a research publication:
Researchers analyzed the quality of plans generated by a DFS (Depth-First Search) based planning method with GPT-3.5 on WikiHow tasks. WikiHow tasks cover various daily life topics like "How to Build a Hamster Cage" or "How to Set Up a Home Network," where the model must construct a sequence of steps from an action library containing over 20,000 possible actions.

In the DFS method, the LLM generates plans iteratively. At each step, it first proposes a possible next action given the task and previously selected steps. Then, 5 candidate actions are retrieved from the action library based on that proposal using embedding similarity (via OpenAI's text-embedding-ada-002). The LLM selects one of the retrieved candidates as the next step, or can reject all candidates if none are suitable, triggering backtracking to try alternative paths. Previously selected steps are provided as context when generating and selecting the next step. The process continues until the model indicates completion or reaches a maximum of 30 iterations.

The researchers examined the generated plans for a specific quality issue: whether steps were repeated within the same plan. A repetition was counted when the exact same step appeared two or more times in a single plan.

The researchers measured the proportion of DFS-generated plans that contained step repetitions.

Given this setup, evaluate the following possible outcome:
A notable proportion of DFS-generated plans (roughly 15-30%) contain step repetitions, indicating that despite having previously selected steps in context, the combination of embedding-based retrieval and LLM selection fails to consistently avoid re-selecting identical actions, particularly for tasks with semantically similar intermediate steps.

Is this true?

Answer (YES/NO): YES